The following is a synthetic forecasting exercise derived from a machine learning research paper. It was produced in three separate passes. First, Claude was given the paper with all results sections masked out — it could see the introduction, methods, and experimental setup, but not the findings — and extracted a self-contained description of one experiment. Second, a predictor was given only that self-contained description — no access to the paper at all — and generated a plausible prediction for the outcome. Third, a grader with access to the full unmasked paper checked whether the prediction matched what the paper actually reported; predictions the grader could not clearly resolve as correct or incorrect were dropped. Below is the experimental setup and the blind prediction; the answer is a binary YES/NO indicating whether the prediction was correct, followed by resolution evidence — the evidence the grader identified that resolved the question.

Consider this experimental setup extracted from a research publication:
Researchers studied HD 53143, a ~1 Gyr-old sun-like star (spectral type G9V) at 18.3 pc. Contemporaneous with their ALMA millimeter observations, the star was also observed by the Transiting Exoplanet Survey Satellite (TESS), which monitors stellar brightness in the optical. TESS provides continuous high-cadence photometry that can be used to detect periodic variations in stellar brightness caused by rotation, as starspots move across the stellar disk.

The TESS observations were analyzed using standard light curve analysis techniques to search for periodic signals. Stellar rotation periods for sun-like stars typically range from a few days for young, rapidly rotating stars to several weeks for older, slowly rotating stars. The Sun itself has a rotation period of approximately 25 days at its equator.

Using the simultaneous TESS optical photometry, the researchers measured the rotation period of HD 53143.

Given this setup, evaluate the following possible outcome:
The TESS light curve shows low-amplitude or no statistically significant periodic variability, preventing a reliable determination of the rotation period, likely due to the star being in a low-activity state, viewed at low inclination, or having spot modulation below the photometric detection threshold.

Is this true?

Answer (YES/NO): NO